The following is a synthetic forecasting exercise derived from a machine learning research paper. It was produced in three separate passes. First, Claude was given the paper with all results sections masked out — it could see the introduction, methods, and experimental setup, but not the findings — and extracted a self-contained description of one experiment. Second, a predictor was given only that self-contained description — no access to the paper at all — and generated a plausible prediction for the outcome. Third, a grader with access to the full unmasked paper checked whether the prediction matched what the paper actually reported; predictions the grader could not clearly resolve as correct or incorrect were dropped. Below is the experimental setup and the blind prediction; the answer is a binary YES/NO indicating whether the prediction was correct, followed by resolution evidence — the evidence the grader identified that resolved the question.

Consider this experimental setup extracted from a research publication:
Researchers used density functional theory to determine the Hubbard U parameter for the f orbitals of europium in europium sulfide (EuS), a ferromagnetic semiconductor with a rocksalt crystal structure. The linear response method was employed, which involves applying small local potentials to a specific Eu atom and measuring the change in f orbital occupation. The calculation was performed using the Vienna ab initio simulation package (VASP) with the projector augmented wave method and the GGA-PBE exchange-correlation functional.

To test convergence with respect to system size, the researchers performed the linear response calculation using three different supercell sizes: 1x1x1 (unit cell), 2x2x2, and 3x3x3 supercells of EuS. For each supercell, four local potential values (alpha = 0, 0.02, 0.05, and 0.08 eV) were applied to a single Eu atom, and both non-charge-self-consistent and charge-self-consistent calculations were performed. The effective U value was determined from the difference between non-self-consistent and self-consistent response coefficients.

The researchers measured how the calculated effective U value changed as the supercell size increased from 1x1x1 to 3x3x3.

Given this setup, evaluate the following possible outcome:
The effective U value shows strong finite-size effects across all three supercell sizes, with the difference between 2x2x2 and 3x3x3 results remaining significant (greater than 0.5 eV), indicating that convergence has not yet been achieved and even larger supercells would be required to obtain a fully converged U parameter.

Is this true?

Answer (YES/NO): NO